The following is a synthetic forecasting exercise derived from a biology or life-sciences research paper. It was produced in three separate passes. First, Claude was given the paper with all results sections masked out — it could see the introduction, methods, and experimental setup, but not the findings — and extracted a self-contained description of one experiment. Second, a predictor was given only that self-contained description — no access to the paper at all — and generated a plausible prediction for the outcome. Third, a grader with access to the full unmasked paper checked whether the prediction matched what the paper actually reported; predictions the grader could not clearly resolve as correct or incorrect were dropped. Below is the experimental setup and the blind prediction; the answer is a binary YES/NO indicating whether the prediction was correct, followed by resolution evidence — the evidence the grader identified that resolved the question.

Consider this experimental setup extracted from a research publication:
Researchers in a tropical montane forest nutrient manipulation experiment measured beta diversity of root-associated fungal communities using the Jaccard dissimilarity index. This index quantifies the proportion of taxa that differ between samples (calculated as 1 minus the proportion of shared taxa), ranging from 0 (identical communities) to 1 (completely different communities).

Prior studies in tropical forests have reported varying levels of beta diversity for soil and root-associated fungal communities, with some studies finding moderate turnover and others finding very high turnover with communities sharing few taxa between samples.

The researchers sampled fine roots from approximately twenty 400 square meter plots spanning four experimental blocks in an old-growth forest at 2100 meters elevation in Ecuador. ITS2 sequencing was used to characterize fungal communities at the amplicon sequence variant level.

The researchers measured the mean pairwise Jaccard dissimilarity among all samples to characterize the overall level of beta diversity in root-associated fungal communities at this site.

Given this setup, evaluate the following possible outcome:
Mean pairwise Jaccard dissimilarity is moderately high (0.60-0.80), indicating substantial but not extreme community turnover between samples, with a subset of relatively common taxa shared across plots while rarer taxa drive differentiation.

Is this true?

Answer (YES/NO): NO